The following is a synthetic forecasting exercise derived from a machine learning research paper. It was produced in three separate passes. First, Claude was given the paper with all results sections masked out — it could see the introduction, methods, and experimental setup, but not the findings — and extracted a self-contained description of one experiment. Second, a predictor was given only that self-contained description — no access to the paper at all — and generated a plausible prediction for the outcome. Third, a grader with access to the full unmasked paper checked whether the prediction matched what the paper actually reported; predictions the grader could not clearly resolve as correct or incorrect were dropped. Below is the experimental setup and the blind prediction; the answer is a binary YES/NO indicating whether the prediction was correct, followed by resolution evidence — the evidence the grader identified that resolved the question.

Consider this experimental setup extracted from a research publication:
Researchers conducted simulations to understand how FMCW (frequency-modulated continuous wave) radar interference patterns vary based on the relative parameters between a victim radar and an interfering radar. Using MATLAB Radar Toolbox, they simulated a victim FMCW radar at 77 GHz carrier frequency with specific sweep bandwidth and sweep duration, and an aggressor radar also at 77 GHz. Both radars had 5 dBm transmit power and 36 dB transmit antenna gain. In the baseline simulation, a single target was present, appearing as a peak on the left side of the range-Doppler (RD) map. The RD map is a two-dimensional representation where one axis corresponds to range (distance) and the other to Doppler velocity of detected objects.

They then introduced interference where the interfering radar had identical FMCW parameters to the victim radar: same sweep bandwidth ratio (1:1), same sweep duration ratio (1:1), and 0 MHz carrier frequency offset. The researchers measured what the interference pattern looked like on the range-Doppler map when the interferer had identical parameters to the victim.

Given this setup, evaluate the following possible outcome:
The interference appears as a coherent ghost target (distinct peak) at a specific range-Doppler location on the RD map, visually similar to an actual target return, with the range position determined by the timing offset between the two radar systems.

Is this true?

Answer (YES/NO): YES